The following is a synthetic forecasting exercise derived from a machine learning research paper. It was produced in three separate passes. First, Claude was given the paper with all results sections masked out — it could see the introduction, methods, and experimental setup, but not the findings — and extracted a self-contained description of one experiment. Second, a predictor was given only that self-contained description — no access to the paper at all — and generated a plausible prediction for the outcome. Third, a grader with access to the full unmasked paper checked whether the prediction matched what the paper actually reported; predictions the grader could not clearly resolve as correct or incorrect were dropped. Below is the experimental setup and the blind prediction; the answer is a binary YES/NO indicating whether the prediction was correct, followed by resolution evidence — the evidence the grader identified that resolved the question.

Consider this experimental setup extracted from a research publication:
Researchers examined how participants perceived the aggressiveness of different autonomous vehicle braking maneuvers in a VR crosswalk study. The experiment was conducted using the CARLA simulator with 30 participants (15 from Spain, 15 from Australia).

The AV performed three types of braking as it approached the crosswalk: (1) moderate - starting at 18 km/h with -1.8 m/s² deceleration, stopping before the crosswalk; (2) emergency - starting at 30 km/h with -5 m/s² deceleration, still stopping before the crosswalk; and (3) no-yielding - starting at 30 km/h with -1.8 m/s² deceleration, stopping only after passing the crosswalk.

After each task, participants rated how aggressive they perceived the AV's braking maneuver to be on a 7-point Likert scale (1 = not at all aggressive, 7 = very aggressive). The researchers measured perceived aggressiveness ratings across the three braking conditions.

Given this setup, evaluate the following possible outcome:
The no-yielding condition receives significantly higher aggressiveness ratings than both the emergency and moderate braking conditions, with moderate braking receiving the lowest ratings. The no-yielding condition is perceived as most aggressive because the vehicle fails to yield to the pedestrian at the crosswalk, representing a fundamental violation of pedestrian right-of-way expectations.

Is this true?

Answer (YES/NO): YES